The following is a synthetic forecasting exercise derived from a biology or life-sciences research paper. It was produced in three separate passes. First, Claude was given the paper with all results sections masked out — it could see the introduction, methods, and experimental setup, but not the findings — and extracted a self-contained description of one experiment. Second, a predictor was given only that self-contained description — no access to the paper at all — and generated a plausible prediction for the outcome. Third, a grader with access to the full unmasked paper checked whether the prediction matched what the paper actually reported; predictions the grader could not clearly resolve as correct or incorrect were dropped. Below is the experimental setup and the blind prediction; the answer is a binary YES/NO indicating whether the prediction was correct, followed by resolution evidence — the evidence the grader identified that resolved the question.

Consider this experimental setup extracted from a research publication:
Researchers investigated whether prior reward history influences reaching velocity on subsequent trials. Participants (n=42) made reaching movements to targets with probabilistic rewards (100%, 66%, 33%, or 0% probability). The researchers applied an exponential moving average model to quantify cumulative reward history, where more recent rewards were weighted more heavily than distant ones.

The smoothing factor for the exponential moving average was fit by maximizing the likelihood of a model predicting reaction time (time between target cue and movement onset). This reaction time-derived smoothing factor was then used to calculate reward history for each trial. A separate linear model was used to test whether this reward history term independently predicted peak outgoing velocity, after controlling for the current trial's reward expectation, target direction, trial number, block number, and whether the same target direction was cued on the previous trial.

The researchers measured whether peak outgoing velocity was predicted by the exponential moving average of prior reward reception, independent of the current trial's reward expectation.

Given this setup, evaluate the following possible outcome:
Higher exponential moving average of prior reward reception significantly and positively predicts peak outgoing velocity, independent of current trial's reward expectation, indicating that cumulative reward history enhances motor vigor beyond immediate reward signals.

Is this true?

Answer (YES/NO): YES